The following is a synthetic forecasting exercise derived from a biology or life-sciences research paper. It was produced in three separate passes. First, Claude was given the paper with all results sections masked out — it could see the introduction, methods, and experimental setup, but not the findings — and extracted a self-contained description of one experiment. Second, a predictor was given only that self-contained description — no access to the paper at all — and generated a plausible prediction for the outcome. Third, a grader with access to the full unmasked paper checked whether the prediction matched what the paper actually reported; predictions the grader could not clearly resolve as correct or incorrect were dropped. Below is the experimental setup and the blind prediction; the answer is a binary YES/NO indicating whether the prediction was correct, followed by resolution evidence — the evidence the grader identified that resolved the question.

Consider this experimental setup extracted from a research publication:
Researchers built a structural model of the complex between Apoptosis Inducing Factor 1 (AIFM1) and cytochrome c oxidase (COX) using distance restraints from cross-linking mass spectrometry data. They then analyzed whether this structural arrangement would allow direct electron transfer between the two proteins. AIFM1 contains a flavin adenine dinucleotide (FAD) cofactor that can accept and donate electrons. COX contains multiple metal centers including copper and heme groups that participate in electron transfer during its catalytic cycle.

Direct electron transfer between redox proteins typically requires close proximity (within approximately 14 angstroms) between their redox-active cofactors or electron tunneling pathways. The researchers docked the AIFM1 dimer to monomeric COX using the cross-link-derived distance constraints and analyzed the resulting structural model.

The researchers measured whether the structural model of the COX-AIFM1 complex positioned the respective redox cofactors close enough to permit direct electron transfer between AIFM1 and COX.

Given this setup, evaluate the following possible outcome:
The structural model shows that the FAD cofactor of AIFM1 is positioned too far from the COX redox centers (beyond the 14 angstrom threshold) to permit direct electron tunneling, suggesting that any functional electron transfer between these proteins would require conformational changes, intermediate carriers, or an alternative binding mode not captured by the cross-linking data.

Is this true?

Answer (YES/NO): YES